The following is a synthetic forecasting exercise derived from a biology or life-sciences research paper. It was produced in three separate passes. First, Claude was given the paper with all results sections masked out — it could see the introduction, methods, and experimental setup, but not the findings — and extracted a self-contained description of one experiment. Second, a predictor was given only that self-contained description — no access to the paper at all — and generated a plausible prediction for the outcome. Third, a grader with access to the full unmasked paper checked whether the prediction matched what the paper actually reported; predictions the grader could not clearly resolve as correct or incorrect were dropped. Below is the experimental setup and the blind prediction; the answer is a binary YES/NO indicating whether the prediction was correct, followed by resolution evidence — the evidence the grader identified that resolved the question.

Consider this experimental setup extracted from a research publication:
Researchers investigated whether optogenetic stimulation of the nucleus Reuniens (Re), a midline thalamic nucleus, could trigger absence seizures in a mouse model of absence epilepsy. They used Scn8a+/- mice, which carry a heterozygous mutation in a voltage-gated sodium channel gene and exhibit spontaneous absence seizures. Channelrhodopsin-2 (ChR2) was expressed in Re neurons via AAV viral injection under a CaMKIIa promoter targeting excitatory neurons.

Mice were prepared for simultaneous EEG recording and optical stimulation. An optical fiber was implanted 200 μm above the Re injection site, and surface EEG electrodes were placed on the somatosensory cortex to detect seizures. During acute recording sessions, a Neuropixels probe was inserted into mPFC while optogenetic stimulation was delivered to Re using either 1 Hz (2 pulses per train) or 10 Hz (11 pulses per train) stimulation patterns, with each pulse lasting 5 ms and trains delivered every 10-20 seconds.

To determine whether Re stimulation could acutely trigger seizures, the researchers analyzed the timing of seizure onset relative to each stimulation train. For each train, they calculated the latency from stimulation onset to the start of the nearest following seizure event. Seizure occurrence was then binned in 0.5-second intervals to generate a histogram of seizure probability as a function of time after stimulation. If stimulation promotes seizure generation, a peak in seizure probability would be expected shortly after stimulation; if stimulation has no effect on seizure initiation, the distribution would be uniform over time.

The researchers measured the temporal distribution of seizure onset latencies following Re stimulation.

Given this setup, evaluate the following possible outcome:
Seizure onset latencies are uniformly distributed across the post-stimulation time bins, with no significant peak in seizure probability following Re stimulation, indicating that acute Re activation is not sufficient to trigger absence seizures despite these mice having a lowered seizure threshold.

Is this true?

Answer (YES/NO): YES